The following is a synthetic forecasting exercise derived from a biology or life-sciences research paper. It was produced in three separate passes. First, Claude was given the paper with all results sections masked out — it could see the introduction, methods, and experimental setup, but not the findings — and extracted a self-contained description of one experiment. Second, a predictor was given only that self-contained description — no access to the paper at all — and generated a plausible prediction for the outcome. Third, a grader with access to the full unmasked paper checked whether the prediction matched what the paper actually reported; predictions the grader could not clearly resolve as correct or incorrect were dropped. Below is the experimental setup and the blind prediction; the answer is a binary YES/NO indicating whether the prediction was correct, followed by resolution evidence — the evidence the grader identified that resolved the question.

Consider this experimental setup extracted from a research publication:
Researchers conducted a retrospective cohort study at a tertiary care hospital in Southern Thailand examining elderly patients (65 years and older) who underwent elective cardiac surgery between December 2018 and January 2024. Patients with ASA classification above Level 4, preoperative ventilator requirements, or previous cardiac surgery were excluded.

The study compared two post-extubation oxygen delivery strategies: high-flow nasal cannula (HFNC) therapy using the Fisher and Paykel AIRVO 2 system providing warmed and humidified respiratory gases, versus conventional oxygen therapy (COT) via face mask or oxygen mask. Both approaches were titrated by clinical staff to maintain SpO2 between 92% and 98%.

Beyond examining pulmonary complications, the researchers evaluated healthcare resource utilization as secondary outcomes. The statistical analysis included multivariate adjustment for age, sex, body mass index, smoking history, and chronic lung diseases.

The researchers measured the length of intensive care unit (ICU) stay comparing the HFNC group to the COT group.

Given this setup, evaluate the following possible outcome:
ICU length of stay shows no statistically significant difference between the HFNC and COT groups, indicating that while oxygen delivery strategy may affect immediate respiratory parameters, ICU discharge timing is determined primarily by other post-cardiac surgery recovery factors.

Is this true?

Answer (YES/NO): YES